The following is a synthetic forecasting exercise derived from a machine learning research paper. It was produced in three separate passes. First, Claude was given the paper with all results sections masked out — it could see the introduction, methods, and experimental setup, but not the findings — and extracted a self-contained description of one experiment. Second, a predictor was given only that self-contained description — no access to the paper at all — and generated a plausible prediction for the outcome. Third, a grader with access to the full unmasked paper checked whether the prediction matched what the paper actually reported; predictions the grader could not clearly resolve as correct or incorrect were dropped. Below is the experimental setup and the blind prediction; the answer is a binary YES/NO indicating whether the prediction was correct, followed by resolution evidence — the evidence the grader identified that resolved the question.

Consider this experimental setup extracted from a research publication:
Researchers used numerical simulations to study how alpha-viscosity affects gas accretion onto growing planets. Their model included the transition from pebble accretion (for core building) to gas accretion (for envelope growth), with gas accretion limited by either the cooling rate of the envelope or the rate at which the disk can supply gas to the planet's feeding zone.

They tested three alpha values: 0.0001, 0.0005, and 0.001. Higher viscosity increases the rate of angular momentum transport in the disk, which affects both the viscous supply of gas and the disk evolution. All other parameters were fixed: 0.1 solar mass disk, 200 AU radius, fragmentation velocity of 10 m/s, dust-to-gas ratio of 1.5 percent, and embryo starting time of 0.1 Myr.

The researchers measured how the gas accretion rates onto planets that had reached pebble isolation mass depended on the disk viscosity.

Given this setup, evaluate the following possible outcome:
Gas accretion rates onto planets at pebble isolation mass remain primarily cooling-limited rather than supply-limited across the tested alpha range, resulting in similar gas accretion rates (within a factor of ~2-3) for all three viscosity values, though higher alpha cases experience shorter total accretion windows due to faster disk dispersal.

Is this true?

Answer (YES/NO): NO